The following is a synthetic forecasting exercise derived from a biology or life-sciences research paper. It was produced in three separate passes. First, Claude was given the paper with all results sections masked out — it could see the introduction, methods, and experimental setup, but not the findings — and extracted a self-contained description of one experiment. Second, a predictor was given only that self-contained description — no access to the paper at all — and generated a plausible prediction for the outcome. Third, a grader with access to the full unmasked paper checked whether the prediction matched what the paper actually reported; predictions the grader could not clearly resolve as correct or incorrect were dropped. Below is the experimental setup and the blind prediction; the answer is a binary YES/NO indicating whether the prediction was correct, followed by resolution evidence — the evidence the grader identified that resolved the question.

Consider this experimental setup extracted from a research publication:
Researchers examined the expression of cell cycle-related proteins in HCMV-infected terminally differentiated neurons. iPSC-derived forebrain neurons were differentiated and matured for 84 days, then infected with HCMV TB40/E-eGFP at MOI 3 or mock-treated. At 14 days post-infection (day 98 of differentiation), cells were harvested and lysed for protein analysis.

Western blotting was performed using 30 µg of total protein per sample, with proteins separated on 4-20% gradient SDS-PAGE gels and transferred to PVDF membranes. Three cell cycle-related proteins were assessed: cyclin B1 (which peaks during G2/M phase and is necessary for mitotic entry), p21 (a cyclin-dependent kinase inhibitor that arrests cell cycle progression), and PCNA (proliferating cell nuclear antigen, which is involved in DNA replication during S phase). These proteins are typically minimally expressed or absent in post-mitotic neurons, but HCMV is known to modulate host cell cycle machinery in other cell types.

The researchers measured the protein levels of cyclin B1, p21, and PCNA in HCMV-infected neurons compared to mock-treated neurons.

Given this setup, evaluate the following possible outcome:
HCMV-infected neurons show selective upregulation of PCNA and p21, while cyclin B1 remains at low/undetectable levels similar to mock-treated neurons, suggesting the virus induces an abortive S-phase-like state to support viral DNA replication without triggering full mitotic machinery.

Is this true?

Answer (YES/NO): NO